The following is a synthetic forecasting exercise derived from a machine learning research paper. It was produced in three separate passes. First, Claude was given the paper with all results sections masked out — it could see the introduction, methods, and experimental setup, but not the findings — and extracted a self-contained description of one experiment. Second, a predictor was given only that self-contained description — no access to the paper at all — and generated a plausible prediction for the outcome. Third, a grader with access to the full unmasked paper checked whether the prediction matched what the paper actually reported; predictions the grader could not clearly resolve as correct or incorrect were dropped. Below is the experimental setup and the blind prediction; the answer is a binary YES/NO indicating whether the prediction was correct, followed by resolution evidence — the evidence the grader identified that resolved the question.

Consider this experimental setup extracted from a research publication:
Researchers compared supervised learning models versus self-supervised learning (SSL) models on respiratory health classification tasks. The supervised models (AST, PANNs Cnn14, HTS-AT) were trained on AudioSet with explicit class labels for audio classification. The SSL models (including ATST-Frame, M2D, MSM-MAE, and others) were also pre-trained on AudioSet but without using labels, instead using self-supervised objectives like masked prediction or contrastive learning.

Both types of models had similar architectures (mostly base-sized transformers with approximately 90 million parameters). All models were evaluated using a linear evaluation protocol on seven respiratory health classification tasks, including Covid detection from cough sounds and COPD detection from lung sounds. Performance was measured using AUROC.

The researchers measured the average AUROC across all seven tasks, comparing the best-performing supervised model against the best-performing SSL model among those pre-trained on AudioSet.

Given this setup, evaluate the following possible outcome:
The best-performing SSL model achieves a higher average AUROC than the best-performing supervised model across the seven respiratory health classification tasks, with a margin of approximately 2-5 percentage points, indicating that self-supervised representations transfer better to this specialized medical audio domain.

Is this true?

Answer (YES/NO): YES